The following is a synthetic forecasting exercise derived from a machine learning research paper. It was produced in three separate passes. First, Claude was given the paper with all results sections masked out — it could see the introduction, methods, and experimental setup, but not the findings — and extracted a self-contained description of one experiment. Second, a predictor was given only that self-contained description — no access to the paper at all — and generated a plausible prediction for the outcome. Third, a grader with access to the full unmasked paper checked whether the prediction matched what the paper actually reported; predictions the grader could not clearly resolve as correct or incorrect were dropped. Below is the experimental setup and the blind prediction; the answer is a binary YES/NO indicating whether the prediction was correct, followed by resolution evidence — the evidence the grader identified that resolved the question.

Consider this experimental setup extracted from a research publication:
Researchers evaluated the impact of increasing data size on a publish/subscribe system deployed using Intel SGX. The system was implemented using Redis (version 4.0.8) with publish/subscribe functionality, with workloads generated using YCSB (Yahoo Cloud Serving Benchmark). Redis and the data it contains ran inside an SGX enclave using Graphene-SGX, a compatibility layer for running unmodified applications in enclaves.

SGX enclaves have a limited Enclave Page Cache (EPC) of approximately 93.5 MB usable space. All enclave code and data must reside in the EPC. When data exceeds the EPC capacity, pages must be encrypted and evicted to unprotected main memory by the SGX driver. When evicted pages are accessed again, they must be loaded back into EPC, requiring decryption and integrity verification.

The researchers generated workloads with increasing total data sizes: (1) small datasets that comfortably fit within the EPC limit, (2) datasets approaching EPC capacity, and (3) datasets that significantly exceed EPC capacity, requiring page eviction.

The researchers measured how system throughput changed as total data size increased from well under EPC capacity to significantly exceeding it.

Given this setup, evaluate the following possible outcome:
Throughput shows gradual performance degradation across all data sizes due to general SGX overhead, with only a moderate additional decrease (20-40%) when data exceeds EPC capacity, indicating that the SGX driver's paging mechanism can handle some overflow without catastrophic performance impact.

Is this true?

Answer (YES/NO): NO